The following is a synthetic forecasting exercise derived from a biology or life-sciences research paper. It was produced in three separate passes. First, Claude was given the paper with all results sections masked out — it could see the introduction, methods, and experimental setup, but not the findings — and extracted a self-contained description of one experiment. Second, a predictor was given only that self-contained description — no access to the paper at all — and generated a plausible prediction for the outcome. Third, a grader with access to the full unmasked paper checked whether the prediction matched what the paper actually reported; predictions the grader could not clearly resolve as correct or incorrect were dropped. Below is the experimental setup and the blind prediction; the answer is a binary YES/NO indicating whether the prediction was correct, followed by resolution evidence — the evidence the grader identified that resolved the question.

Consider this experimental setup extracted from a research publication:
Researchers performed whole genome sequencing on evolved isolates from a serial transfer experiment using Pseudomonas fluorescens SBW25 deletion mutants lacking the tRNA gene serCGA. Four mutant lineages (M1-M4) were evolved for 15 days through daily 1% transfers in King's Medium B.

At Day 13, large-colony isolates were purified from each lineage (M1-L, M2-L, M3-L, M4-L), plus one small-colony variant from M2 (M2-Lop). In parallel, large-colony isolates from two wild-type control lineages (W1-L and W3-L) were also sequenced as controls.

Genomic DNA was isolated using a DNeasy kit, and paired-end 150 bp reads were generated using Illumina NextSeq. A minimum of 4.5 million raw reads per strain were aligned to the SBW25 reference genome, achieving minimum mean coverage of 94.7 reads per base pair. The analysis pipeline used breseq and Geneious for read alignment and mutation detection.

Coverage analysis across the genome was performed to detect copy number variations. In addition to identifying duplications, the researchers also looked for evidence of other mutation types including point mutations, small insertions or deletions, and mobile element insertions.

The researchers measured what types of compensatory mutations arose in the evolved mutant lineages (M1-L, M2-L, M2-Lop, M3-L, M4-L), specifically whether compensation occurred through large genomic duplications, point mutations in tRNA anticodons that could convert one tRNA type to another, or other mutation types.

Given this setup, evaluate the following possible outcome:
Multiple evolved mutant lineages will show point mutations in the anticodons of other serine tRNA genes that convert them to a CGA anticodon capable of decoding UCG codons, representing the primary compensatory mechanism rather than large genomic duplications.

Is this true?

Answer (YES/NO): NO